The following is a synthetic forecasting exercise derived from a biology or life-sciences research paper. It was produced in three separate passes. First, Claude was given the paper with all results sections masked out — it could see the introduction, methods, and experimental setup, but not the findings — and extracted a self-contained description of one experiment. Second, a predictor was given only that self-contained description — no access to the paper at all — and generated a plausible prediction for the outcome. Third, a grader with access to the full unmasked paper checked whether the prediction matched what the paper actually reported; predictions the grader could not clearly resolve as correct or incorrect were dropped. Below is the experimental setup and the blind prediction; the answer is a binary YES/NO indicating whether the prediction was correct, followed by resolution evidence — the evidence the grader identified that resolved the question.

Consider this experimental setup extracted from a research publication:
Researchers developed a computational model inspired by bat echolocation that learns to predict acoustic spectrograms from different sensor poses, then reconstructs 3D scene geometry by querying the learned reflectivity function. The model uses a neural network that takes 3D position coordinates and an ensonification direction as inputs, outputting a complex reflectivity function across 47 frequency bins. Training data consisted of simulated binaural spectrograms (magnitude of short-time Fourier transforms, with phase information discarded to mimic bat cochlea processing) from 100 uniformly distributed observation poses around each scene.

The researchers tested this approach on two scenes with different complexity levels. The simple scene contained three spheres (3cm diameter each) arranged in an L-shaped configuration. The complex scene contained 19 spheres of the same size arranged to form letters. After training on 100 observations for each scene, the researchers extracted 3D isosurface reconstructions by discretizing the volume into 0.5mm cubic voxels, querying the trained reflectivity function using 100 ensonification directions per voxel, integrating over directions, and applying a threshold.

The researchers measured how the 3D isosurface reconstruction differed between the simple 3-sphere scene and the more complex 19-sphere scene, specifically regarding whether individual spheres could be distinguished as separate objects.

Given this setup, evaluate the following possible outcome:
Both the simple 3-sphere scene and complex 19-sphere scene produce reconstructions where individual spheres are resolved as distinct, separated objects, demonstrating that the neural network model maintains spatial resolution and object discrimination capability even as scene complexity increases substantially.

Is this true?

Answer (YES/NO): NO